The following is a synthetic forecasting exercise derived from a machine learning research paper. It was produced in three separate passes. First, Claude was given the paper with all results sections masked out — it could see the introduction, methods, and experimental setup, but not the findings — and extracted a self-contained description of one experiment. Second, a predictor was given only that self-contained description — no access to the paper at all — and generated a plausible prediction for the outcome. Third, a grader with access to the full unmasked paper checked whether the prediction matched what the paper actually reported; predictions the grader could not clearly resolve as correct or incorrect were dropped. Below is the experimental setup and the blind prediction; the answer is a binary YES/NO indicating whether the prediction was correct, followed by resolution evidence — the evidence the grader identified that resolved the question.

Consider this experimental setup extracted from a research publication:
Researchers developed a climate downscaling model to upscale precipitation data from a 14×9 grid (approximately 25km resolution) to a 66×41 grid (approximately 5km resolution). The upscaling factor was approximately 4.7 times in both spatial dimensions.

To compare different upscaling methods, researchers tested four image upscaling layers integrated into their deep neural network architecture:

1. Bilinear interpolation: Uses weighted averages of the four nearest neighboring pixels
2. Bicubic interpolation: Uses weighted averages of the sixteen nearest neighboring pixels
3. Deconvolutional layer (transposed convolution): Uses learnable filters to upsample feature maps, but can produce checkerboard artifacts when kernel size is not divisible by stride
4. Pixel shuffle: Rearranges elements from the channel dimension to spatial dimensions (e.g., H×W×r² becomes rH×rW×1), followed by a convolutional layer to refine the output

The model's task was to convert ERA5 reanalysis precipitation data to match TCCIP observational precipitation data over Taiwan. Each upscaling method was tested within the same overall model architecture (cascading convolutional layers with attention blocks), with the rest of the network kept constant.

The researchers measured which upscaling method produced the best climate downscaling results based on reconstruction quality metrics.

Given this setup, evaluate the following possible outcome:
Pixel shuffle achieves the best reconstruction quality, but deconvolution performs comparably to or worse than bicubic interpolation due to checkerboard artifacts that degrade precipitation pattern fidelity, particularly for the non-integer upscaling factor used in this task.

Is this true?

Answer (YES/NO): NO